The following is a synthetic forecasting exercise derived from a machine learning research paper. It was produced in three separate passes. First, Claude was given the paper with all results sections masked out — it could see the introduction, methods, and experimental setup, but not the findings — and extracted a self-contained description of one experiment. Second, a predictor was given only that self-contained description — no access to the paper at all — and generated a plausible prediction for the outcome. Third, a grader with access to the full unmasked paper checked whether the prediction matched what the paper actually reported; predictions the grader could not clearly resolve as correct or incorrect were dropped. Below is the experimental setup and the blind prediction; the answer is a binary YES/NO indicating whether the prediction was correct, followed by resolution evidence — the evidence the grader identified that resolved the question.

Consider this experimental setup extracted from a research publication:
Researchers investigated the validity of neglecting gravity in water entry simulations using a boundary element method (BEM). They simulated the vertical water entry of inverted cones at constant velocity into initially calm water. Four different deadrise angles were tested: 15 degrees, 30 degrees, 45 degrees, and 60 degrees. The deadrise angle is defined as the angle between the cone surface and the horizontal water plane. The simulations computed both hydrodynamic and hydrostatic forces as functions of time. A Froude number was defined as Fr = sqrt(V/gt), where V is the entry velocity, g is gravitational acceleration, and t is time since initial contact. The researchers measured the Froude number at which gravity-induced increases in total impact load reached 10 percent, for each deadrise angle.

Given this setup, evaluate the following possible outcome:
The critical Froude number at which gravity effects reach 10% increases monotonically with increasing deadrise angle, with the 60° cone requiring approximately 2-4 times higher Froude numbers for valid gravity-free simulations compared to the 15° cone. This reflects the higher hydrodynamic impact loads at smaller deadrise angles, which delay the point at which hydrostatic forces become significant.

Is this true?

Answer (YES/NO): NO